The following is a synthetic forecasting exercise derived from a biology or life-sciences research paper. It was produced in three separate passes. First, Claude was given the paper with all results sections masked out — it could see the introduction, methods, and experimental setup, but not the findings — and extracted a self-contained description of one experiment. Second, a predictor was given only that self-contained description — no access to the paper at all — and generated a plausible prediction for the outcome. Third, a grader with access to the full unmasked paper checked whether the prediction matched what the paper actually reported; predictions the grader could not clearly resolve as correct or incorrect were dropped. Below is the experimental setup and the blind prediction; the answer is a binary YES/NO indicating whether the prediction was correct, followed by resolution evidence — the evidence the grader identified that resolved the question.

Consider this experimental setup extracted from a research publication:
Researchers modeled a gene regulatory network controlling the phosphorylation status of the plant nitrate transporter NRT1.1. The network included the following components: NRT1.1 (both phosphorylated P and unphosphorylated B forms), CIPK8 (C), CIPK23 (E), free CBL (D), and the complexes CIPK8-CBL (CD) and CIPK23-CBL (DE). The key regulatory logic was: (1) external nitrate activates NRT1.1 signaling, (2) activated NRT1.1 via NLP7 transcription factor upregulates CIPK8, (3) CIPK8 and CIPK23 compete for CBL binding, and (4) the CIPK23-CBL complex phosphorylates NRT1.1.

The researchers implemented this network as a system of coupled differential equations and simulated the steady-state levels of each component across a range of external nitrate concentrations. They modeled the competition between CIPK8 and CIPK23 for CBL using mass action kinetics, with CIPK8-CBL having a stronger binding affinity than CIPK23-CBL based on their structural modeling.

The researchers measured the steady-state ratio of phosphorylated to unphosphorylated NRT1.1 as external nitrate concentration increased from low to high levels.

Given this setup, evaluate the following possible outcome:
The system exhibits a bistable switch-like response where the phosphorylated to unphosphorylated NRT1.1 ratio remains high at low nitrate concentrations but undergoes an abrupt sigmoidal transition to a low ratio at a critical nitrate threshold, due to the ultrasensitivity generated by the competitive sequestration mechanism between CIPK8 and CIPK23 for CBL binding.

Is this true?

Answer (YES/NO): NO